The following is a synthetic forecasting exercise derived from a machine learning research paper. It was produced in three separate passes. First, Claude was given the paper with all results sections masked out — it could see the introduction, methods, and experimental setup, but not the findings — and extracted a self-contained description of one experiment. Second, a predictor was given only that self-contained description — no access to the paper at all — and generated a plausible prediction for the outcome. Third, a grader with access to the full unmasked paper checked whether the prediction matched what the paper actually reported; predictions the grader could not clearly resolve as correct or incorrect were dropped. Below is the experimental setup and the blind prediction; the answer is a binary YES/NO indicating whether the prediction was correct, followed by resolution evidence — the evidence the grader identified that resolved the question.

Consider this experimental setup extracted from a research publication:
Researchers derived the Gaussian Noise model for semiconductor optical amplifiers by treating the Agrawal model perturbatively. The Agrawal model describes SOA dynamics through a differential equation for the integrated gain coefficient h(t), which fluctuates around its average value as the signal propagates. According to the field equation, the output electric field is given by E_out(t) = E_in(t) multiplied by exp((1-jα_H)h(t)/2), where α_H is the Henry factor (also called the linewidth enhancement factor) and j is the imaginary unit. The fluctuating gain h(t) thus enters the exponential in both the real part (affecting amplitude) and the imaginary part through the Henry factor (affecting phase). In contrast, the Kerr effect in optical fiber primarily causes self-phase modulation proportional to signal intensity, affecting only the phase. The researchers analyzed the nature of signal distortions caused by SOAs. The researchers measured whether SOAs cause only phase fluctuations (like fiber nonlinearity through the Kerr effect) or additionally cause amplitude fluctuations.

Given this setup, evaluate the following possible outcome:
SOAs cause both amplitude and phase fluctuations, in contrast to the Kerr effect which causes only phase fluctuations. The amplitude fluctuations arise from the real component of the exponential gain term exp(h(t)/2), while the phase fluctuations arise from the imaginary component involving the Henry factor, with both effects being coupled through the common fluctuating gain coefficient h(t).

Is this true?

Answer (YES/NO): YES